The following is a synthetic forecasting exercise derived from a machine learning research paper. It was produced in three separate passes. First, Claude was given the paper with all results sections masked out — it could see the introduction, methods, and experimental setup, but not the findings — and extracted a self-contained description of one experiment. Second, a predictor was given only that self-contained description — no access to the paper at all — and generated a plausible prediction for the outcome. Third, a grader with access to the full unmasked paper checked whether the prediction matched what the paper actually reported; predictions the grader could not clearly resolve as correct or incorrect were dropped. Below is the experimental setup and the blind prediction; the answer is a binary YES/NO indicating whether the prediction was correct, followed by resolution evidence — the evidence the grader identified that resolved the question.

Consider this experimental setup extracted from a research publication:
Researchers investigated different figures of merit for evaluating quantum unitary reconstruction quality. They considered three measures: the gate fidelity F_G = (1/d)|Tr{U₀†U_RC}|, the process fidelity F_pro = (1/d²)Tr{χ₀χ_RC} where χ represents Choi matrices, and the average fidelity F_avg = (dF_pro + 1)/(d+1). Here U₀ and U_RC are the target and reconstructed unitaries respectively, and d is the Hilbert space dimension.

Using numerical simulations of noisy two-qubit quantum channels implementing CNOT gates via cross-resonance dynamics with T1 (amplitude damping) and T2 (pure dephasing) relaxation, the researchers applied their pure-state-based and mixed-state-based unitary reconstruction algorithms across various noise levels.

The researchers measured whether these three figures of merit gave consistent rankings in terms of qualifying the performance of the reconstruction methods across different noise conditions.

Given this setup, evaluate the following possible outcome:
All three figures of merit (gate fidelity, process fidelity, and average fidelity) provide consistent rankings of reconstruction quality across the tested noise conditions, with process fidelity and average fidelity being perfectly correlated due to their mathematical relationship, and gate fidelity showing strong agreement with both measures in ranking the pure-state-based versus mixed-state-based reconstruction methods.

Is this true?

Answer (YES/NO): YES